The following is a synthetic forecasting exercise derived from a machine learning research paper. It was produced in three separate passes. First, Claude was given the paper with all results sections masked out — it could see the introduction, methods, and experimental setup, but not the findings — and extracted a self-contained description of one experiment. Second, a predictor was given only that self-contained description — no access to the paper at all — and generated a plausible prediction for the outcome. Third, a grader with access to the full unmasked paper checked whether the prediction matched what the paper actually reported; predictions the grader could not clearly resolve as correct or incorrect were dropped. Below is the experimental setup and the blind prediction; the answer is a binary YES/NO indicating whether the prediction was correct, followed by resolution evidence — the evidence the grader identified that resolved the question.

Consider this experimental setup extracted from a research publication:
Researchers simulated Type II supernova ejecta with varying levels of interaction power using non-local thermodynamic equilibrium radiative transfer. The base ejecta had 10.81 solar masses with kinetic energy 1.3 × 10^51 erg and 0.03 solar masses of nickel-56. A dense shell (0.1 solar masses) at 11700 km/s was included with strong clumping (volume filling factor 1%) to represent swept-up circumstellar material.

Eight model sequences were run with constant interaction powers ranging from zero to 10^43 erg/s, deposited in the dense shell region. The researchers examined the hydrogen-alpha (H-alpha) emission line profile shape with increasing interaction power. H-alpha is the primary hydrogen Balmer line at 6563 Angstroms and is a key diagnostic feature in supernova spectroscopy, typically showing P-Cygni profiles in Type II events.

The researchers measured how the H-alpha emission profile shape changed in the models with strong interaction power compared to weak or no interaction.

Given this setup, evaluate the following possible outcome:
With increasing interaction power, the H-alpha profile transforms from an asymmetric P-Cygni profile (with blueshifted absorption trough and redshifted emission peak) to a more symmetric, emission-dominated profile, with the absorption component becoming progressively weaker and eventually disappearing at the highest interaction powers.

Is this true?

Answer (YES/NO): YES